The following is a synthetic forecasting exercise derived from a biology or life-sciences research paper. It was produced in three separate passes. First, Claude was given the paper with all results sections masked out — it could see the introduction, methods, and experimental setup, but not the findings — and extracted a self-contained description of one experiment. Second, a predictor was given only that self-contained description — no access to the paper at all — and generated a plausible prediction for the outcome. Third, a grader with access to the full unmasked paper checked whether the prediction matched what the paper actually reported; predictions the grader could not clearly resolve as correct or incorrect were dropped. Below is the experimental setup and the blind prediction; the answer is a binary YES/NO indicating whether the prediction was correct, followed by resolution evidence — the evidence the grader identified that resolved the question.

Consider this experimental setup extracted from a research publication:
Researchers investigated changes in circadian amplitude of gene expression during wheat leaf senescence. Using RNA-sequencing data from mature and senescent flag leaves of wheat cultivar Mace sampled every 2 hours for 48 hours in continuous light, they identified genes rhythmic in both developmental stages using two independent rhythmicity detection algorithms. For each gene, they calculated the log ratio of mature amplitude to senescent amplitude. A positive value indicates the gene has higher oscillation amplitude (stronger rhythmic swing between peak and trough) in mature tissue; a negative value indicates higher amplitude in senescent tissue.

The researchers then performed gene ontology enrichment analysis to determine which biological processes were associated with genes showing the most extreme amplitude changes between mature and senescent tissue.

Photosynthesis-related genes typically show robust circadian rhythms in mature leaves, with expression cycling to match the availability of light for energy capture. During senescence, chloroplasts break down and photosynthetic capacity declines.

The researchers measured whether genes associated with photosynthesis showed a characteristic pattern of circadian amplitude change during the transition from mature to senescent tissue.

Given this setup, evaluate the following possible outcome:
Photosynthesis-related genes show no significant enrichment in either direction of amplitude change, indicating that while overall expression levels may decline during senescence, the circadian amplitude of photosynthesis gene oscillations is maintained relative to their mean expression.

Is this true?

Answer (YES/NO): YES